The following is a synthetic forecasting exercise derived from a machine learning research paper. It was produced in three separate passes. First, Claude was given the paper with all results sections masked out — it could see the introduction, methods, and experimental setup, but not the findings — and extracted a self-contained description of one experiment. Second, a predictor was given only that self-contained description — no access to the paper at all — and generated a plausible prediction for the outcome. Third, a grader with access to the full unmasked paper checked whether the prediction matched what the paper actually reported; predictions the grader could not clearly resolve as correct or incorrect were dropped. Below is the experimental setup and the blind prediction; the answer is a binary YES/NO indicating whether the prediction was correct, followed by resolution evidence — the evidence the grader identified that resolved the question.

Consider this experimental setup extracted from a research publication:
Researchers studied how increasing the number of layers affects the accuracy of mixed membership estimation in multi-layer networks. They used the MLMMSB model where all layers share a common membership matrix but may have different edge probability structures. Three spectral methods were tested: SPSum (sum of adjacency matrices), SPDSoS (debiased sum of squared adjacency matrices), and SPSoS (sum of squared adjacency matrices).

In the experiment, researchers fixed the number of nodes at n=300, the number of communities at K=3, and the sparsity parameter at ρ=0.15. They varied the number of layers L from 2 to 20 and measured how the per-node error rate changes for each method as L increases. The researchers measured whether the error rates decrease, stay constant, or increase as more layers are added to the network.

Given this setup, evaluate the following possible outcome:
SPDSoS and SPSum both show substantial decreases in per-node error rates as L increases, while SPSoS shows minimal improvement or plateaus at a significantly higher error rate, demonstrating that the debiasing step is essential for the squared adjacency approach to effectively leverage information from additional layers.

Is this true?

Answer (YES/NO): NO